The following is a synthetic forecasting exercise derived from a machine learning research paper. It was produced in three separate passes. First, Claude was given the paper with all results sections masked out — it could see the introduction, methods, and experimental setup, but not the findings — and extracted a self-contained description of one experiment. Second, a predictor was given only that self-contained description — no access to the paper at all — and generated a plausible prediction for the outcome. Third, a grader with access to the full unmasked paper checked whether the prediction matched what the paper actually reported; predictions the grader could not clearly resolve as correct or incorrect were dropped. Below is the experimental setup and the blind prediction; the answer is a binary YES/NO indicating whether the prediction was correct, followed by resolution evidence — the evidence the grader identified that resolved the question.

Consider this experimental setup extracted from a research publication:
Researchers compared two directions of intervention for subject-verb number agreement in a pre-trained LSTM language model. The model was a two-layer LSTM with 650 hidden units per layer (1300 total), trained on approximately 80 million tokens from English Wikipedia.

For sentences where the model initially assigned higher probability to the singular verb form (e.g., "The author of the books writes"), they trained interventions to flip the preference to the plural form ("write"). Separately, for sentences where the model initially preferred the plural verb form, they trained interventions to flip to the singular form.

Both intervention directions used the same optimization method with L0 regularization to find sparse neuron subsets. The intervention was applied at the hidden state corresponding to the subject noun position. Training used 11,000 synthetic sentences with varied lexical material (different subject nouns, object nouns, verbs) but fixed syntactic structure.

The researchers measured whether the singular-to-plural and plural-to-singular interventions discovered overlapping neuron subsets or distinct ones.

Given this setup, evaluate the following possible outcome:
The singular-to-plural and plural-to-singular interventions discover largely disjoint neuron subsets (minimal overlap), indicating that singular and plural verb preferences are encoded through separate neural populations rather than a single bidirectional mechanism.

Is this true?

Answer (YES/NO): NO